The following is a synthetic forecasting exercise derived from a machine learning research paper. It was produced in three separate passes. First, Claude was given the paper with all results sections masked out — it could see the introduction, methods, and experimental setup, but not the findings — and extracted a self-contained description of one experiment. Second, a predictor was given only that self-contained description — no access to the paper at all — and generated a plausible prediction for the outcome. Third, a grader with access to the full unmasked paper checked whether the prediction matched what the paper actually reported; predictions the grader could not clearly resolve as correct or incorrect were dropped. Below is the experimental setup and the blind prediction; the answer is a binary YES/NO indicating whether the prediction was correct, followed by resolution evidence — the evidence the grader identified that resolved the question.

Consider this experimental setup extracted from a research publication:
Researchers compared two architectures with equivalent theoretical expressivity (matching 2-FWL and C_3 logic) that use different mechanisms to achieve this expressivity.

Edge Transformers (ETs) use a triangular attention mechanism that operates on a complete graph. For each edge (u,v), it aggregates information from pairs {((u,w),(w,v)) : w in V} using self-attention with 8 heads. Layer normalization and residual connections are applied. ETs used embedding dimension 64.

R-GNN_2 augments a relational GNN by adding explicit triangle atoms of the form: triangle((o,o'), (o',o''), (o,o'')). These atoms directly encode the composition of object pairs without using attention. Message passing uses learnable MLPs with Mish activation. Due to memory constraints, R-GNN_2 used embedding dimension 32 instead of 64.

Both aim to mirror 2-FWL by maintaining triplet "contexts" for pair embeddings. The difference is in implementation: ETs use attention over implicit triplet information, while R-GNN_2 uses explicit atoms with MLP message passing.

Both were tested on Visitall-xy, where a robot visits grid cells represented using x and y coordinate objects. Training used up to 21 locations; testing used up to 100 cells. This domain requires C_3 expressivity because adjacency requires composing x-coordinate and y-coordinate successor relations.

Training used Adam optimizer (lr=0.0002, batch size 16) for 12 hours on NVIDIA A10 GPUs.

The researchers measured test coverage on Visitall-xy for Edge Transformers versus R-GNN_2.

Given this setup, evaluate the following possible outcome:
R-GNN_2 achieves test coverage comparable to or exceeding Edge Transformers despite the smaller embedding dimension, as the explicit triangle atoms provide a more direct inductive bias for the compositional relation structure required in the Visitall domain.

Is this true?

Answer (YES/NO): YES